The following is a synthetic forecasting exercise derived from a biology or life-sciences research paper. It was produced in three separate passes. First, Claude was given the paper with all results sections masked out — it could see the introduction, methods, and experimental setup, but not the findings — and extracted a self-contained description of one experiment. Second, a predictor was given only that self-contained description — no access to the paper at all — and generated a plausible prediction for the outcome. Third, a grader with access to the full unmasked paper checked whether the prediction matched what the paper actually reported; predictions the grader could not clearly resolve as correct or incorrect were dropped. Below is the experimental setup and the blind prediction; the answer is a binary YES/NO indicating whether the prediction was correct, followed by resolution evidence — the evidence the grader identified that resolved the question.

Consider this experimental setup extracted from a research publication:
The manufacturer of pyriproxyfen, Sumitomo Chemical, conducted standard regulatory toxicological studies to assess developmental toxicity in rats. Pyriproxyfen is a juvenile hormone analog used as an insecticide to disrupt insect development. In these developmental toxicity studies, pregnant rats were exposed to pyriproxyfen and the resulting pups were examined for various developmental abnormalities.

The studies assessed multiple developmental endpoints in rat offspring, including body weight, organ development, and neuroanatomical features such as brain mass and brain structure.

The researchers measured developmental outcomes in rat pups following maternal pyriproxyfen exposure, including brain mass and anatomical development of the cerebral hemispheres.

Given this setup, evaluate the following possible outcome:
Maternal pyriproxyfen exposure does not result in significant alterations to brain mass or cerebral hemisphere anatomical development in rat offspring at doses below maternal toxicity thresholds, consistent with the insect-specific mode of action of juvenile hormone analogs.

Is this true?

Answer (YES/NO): NO